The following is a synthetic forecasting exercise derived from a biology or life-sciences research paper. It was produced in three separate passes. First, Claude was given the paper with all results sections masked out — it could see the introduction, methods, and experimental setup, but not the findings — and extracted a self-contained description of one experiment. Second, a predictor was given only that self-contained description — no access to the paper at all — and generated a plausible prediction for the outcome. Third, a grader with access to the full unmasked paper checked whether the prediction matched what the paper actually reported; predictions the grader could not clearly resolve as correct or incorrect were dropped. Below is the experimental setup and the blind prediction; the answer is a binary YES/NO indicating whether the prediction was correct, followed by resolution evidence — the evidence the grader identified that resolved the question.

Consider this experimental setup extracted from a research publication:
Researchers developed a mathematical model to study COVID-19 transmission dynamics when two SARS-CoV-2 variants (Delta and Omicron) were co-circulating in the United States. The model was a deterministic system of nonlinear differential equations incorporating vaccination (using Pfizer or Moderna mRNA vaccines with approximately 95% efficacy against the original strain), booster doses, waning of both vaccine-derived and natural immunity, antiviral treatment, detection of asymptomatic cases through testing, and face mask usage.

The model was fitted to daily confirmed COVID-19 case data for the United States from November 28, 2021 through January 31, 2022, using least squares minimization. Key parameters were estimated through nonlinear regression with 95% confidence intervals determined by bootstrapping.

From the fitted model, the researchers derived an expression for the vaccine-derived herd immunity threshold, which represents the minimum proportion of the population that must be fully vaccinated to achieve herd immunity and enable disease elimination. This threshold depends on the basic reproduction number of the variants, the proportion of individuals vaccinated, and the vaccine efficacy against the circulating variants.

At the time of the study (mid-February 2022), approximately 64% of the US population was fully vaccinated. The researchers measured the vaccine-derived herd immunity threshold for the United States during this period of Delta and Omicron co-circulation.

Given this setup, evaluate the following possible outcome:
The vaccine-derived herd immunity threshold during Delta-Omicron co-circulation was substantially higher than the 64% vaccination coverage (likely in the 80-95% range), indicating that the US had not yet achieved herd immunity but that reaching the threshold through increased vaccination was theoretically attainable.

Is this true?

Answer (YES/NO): NO